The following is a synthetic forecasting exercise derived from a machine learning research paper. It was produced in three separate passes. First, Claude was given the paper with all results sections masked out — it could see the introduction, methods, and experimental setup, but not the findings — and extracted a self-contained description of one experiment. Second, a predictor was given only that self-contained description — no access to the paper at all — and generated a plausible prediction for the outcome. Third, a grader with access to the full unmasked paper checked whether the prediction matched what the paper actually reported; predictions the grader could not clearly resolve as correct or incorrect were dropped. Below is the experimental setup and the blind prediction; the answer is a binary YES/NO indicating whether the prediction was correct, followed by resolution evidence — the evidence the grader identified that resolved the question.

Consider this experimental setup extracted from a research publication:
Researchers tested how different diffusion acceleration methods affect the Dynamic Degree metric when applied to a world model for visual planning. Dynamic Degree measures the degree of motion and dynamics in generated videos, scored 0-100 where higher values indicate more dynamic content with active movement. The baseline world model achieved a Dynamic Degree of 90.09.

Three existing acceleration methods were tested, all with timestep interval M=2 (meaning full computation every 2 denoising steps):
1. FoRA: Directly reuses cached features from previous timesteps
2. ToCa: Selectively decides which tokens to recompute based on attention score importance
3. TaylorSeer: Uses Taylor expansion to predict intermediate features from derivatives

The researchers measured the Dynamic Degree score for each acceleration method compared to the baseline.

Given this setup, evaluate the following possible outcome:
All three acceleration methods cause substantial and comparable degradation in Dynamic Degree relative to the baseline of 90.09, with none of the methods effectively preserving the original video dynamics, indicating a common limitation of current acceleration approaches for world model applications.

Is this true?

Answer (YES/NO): NO